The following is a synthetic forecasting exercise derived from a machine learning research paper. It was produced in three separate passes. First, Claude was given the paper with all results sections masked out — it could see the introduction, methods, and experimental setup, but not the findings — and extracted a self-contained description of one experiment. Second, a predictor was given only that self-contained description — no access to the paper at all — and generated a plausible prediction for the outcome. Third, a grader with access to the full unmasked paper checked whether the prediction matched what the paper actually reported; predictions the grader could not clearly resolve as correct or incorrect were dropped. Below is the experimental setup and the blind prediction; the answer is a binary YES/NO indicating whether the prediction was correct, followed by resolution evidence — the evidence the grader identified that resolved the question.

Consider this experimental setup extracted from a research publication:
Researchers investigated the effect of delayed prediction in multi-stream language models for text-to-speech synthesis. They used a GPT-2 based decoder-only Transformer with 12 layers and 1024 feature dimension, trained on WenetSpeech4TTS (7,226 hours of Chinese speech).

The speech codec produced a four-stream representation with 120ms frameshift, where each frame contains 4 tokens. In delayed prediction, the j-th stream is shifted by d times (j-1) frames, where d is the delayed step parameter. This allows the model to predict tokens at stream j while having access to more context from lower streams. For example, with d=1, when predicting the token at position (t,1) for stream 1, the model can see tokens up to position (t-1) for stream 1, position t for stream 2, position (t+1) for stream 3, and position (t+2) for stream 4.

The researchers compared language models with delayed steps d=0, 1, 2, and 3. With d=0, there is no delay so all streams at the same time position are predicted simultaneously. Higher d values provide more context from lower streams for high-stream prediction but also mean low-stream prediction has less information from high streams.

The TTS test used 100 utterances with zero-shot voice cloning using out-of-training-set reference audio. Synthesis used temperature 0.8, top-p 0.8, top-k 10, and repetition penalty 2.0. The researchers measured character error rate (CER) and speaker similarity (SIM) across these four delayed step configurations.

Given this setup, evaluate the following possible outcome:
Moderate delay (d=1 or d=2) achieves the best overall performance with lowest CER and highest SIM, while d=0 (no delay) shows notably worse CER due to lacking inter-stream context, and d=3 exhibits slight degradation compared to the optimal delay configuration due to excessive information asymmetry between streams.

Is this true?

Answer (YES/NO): NO